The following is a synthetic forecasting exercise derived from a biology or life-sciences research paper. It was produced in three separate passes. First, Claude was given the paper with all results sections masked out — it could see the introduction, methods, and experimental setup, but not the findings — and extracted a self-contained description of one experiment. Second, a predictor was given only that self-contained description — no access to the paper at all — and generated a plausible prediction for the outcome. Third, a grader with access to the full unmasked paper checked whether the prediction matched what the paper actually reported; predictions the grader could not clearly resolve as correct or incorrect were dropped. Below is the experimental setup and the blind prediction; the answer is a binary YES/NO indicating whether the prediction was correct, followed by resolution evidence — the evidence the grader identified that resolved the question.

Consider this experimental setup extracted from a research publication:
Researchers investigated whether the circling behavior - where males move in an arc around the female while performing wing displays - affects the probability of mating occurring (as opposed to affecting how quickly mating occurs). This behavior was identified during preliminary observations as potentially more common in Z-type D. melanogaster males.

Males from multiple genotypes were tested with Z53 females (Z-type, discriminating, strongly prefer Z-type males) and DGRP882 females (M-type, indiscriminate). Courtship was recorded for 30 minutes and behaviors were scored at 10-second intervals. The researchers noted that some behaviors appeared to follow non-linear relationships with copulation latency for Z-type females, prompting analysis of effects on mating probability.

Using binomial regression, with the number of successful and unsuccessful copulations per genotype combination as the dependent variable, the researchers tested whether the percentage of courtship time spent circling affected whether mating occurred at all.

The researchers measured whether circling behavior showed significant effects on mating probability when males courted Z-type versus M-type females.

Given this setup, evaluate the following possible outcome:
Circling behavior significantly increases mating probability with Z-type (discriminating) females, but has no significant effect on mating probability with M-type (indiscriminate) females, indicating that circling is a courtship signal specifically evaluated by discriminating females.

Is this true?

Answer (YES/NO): NO